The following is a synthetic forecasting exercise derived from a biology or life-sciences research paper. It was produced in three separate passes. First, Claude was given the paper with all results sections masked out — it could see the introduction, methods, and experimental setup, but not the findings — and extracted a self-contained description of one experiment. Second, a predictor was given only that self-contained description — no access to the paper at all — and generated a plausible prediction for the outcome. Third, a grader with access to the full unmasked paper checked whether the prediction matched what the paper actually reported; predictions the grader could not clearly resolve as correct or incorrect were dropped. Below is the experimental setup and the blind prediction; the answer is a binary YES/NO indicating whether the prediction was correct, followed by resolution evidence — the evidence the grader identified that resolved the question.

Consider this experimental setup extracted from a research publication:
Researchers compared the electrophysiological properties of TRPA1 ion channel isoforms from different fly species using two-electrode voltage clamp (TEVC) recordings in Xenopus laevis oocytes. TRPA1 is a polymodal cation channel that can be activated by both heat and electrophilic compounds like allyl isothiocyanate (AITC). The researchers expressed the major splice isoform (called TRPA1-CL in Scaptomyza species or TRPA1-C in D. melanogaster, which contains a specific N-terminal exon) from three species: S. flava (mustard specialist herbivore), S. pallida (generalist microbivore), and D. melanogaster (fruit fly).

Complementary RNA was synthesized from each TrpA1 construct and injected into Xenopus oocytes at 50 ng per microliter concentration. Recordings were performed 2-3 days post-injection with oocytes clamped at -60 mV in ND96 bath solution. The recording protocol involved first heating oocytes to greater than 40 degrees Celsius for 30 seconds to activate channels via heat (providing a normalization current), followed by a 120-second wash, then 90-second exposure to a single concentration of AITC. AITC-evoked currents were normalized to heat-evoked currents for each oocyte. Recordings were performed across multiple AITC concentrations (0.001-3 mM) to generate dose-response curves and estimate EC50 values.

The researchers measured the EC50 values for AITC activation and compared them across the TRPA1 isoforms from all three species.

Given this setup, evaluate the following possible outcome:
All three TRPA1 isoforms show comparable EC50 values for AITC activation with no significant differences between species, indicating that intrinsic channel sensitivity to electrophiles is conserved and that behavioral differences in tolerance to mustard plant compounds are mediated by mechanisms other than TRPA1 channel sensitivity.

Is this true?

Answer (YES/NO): NO